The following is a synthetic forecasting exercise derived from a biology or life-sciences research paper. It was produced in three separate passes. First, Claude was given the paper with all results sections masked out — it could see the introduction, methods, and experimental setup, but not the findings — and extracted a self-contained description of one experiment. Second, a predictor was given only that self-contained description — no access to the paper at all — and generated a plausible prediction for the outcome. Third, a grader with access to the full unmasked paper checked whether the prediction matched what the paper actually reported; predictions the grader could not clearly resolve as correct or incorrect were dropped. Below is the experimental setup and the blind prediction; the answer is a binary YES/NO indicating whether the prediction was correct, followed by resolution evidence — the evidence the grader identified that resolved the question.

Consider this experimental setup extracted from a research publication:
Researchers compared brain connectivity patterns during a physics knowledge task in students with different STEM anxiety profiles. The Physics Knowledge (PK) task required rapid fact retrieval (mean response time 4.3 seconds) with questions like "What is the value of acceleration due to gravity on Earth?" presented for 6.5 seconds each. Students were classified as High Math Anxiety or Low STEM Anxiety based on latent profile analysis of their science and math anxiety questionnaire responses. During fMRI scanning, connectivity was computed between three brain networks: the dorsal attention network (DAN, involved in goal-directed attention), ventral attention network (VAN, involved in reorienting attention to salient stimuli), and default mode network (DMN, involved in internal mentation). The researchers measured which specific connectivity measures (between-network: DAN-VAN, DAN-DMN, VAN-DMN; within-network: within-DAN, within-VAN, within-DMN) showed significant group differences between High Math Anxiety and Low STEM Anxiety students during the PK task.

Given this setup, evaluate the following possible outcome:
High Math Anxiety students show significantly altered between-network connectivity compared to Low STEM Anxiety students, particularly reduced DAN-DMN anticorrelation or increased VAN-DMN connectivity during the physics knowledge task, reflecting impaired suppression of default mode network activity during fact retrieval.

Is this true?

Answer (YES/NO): NO